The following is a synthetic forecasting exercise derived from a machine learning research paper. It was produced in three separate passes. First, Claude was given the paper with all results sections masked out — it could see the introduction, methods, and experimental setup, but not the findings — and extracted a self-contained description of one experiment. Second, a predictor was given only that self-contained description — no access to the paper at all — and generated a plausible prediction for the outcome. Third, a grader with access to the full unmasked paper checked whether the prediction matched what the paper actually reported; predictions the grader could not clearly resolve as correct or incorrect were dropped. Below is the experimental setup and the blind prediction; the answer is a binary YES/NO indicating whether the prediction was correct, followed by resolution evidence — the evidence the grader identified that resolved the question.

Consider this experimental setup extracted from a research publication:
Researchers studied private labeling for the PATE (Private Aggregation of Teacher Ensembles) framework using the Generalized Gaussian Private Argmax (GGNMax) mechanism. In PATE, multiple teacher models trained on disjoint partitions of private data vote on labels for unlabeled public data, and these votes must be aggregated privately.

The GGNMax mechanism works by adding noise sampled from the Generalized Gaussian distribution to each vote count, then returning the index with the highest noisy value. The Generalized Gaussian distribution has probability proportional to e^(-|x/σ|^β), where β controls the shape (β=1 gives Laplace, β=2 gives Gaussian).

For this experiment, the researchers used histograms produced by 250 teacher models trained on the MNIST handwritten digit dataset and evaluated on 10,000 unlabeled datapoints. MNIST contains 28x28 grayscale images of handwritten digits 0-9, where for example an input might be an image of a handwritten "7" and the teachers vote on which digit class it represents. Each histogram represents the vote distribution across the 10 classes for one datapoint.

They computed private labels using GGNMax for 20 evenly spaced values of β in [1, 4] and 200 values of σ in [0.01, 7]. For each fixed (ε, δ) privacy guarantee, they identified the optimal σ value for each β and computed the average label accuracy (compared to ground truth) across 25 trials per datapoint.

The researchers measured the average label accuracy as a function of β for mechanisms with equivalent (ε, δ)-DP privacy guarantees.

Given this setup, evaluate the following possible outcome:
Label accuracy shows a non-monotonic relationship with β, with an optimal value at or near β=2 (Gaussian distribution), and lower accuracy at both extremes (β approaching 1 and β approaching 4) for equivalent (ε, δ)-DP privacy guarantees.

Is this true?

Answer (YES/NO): NO